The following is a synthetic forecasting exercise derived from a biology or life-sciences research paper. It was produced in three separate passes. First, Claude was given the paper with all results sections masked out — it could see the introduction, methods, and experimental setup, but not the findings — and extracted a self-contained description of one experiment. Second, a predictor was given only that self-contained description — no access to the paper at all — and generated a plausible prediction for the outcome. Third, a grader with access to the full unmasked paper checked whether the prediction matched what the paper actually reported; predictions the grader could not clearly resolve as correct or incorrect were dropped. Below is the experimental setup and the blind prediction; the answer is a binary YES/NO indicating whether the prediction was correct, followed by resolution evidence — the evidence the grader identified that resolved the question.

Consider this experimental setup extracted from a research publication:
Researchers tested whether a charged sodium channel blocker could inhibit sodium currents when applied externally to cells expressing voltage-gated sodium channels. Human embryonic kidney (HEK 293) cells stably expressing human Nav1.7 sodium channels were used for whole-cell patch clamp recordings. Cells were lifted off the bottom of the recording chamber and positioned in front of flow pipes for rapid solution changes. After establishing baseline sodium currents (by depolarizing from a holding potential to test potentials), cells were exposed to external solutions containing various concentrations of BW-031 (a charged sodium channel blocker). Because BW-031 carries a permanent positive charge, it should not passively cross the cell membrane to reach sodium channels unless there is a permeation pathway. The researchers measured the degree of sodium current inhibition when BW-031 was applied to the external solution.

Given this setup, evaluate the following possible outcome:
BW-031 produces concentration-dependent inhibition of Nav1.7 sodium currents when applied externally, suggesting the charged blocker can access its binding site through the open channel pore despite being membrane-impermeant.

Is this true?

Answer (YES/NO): NO